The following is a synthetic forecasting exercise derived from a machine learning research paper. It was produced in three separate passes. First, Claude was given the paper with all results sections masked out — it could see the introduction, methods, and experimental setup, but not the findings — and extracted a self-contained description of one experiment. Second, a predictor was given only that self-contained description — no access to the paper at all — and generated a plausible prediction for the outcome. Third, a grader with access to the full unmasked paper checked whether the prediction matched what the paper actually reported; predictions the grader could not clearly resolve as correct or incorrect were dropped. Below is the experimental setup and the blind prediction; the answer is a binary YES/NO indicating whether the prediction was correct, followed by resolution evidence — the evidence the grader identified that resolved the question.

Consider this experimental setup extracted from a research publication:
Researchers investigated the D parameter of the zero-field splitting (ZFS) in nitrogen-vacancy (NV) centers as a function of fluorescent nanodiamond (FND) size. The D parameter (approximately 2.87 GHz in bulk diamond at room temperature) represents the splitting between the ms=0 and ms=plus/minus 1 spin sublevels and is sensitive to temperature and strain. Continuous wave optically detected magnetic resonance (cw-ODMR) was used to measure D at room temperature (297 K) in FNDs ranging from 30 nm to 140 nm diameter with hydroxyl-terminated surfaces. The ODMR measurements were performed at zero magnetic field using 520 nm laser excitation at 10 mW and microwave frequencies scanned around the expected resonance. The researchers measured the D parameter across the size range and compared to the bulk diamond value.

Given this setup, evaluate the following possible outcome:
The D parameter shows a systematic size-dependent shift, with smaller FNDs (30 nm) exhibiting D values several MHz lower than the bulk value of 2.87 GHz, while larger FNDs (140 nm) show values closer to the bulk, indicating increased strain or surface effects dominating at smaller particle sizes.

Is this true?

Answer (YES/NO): NO